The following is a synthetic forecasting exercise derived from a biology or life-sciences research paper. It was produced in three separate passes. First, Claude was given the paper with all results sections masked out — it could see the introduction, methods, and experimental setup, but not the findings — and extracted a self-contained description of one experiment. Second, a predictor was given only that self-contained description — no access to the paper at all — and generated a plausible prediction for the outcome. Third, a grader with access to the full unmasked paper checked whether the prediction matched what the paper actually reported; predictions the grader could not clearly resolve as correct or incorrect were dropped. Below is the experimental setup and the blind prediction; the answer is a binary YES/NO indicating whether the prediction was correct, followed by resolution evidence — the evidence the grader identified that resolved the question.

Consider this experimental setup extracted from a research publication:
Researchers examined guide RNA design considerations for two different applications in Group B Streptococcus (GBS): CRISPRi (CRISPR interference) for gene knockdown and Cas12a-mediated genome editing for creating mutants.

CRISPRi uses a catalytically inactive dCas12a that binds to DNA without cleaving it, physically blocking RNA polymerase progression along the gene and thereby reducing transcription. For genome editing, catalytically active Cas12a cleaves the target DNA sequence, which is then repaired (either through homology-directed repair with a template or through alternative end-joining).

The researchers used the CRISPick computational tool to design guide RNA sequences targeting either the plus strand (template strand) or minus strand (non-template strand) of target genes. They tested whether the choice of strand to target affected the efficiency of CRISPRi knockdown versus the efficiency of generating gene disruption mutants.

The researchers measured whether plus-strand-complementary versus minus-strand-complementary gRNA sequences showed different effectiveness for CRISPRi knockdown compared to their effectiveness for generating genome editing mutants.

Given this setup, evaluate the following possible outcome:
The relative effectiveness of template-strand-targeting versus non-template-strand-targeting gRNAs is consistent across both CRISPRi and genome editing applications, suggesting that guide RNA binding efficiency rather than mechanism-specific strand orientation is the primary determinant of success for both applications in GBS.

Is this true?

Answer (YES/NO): NO